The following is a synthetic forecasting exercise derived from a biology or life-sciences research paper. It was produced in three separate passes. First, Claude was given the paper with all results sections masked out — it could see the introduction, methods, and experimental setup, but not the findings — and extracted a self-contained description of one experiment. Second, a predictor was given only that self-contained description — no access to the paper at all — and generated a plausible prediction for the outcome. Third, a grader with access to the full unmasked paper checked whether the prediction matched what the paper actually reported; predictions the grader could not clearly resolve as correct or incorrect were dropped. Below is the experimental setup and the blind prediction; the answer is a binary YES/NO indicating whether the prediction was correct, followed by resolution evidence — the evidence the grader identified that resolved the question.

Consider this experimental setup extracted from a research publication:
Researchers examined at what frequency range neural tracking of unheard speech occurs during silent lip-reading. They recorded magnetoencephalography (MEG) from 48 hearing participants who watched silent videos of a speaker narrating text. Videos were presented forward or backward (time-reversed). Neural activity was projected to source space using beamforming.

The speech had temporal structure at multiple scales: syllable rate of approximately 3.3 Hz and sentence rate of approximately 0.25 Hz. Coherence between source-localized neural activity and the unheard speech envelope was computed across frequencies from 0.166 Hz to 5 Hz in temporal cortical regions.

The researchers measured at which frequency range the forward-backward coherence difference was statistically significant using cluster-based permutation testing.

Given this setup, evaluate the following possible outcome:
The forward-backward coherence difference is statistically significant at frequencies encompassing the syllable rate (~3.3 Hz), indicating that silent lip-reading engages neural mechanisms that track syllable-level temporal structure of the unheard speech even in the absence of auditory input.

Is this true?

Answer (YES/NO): NO